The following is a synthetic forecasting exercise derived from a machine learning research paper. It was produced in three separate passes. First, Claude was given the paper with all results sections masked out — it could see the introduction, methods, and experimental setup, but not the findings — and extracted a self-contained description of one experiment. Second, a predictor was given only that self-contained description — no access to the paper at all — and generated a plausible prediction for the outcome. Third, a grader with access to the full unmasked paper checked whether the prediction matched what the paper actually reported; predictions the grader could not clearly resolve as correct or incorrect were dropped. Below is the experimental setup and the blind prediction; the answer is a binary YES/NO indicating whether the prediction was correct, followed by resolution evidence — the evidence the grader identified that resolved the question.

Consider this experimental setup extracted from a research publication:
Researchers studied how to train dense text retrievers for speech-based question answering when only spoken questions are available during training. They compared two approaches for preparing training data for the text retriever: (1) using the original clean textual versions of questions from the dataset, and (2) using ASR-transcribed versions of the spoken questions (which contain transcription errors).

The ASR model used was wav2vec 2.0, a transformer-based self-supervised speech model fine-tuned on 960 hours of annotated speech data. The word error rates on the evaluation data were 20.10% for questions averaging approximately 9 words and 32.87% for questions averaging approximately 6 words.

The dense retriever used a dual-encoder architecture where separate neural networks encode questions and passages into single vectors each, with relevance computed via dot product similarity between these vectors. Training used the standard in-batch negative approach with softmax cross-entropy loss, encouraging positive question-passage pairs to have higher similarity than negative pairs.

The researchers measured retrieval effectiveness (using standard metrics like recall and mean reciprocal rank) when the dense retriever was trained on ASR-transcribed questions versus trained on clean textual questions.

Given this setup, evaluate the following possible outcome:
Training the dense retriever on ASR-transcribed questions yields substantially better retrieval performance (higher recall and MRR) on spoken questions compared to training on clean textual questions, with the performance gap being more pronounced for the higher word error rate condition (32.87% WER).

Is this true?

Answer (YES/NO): NO